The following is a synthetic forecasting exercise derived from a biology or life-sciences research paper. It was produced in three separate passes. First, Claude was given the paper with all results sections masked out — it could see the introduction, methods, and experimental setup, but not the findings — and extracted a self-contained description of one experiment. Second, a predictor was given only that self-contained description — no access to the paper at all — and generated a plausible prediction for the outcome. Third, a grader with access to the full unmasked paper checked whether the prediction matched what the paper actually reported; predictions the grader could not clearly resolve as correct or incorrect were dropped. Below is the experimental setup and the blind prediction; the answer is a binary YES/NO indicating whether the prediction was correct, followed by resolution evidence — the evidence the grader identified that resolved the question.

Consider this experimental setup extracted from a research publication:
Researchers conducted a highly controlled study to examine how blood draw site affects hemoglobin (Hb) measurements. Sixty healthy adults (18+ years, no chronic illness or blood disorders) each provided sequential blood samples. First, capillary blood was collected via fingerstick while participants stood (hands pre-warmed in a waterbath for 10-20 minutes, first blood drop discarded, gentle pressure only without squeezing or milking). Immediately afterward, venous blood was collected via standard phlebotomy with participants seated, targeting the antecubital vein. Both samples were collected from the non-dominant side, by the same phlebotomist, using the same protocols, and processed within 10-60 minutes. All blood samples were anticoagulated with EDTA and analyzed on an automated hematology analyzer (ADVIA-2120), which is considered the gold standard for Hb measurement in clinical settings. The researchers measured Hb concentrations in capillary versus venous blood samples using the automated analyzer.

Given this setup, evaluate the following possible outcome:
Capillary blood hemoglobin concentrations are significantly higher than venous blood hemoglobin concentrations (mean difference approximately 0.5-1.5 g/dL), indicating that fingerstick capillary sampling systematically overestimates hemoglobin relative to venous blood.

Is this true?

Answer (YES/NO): NO